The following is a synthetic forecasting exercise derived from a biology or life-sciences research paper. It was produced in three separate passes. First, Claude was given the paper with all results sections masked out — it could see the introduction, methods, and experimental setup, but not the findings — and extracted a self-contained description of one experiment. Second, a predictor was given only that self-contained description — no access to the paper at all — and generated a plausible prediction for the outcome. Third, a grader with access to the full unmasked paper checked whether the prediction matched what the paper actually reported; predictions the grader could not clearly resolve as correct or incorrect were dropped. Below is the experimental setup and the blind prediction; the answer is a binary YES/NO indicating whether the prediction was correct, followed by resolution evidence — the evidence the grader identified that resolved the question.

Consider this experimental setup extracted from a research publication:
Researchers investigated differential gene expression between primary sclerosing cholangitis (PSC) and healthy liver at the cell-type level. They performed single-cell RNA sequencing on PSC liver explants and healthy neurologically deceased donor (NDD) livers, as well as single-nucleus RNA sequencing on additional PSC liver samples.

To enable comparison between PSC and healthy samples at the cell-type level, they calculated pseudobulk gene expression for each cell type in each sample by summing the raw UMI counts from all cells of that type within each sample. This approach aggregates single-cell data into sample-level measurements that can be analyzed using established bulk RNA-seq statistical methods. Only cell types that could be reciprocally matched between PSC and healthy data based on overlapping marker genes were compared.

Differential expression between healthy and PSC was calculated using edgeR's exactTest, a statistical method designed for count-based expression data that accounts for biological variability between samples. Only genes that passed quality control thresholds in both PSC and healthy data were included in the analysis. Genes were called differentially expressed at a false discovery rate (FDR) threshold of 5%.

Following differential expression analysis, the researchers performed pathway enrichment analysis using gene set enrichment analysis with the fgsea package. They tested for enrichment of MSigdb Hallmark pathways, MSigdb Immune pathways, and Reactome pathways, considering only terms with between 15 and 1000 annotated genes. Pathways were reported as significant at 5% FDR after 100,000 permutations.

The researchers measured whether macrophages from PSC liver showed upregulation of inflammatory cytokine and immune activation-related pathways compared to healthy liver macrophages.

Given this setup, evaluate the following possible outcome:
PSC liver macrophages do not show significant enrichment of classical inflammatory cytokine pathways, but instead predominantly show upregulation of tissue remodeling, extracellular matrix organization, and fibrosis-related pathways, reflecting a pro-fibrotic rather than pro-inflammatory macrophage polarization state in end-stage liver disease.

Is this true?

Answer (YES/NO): NO